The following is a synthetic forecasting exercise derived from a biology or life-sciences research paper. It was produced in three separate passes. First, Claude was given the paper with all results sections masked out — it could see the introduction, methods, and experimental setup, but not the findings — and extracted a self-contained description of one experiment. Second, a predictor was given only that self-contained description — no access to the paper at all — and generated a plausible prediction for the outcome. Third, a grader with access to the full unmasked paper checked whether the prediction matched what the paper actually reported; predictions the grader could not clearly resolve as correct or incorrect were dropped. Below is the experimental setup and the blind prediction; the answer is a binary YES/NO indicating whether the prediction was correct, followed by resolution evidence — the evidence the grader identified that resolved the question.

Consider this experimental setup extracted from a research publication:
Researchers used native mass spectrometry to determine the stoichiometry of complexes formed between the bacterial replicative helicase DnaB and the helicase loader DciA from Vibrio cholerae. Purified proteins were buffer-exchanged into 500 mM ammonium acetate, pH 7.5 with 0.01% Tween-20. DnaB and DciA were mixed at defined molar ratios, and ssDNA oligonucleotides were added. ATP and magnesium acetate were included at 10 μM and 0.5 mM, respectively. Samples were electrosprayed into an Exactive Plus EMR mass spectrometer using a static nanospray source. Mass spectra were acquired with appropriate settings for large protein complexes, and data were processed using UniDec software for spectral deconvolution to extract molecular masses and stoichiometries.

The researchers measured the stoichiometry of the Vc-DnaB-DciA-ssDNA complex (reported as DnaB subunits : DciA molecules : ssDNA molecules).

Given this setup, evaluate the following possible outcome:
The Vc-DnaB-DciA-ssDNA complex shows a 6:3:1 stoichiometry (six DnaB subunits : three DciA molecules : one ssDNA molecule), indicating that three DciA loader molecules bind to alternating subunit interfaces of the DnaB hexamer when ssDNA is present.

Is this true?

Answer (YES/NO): NO